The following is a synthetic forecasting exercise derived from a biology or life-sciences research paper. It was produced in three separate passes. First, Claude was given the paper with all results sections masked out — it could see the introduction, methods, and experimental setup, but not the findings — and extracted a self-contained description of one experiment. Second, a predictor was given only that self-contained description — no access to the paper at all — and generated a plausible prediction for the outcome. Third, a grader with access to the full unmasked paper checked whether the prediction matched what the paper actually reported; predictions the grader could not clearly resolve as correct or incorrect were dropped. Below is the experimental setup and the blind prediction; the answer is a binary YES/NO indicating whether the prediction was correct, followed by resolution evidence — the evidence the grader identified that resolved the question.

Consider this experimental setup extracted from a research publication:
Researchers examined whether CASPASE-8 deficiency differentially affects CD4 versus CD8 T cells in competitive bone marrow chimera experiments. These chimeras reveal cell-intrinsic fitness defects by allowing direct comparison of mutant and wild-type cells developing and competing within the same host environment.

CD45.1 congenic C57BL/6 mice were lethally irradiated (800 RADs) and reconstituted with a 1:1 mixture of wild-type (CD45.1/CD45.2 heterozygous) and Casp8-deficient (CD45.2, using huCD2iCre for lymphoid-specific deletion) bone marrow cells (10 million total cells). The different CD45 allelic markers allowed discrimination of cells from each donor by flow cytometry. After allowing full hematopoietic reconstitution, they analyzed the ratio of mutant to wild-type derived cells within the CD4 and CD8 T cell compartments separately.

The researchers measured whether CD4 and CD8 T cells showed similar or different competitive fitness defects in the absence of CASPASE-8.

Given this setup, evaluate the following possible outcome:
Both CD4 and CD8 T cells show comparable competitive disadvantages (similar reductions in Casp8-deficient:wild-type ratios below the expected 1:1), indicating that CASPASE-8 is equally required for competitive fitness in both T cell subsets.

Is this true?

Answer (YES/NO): YES